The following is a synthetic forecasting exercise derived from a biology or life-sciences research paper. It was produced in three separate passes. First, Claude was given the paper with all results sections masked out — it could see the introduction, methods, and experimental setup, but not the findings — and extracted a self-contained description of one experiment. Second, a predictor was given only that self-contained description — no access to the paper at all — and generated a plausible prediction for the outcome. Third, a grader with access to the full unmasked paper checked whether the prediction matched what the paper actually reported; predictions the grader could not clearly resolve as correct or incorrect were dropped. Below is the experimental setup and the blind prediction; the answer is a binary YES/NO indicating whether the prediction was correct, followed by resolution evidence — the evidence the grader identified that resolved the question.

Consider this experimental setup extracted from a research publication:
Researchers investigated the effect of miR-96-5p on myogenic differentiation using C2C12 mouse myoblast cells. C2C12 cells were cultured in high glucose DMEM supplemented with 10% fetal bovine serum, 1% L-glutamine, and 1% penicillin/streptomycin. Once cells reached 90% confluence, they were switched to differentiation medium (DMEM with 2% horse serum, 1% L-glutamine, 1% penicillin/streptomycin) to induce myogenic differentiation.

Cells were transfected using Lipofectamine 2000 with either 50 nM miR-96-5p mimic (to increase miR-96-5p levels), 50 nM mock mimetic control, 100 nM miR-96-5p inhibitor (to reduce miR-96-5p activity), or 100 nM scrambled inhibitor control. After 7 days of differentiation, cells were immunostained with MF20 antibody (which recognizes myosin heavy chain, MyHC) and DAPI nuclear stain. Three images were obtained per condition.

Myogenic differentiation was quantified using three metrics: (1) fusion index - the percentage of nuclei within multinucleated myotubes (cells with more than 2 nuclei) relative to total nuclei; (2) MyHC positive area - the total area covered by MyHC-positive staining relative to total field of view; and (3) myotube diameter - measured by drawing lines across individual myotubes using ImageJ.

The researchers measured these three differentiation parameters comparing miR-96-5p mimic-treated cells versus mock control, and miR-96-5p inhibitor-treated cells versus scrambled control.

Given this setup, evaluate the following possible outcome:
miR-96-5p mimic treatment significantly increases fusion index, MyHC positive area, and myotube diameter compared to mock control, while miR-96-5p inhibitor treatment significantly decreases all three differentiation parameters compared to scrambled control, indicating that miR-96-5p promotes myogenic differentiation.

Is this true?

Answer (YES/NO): NO